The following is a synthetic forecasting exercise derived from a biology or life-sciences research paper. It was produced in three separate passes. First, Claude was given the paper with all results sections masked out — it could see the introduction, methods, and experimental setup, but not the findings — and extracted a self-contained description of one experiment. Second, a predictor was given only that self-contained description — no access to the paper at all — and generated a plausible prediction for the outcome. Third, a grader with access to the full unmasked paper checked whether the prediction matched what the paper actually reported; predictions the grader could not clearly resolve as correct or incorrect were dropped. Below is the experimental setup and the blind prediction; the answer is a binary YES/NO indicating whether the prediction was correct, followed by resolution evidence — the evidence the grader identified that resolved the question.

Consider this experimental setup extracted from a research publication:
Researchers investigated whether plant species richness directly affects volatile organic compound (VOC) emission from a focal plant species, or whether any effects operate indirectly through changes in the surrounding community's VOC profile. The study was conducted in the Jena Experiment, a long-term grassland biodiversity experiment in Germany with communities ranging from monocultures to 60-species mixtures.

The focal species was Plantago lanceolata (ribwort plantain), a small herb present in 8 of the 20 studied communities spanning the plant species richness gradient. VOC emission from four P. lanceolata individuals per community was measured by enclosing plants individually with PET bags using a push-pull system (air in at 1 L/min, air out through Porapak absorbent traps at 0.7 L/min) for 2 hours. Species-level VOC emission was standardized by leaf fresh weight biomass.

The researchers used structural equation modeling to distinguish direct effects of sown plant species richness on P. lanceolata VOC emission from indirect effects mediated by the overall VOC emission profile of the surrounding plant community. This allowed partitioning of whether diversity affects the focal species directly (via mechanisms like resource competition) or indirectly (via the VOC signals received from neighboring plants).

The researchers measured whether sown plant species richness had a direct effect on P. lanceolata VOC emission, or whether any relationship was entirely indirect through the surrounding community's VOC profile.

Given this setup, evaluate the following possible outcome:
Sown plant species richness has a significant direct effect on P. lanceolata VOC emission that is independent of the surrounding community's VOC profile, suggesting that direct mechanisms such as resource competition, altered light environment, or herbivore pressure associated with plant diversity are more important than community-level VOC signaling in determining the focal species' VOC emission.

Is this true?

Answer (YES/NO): NO